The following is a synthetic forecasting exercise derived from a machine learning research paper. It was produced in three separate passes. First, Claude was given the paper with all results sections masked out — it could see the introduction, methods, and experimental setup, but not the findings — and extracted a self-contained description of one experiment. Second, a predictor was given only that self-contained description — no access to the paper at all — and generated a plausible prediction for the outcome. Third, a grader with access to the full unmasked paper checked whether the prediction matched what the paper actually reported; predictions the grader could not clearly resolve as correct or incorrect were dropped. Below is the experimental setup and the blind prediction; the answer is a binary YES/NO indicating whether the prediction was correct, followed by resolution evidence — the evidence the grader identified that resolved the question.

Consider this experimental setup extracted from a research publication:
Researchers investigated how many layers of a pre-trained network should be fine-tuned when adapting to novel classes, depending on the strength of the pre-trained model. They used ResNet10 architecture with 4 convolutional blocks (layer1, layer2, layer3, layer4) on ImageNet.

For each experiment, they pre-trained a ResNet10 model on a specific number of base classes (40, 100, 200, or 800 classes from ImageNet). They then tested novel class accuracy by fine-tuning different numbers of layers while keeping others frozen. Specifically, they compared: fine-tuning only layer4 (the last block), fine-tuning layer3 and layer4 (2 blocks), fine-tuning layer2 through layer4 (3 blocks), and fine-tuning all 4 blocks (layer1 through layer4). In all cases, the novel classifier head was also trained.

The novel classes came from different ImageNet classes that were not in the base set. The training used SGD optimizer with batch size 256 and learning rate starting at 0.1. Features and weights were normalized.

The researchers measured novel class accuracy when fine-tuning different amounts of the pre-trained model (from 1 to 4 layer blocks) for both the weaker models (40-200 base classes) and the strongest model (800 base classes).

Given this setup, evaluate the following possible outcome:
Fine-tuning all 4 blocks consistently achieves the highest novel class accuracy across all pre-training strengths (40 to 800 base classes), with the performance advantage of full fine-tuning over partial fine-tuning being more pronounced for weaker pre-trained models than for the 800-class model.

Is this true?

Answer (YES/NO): NO